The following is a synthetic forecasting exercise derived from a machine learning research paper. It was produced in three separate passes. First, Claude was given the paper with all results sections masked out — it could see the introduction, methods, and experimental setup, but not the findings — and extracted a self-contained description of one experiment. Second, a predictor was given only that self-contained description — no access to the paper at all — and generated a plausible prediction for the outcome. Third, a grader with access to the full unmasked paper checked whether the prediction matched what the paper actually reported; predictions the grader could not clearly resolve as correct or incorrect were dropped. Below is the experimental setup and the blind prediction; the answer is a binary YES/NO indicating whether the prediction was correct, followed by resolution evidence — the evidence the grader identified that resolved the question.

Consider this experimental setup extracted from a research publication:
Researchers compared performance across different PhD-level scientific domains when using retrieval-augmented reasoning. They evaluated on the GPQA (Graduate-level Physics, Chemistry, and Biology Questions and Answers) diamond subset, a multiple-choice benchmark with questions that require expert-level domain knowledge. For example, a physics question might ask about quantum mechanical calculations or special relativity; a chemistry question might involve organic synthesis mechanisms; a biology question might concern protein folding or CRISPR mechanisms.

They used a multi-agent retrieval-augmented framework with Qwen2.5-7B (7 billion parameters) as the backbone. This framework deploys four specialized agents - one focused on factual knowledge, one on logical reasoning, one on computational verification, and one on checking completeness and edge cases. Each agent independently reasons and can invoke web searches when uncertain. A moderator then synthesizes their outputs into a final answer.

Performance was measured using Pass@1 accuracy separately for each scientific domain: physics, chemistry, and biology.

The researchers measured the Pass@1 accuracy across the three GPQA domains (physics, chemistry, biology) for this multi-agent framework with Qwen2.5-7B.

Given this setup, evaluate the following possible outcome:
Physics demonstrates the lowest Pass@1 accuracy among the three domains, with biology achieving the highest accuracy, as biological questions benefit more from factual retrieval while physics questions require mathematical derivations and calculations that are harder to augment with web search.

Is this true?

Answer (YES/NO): NO